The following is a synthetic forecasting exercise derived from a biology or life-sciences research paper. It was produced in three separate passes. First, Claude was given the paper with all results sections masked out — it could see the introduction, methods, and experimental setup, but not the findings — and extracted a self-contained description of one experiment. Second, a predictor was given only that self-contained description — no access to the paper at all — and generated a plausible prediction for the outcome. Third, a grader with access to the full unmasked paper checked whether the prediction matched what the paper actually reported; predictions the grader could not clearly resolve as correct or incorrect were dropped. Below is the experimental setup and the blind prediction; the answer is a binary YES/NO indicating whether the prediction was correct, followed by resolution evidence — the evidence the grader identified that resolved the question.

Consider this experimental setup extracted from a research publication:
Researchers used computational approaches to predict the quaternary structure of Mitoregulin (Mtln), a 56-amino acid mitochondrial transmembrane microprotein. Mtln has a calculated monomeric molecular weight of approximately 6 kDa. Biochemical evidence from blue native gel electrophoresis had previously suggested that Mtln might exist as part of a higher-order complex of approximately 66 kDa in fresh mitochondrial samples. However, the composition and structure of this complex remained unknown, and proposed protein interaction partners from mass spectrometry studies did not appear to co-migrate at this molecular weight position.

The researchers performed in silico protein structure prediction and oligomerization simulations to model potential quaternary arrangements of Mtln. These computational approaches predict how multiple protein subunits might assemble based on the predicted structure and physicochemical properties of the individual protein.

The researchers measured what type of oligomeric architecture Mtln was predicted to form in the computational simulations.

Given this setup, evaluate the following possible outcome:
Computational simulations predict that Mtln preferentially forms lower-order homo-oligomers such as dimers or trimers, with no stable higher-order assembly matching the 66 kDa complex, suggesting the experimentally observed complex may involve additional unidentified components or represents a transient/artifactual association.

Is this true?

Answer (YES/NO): NO